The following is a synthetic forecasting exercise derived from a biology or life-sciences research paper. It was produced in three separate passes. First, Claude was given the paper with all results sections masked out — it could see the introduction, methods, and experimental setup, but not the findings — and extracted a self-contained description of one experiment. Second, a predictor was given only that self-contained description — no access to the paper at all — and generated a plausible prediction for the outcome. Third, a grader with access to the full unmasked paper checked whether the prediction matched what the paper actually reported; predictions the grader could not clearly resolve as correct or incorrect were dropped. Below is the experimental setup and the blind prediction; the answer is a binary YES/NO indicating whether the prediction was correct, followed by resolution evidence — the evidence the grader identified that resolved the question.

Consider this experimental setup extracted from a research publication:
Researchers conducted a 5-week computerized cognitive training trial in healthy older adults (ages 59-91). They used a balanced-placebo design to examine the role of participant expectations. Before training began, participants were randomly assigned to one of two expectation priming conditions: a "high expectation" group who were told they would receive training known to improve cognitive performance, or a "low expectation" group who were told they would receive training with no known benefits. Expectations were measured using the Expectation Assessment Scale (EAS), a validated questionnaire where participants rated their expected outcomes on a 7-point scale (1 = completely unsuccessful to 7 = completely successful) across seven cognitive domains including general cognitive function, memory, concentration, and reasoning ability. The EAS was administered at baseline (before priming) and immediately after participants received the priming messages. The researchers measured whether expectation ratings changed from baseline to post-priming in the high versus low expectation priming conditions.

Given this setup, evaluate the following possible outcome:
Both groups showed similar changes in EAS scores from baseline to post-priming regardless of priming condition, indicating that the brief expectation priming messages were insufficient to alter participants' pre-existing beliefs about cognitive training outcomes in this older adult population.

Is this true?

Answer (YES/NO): NO